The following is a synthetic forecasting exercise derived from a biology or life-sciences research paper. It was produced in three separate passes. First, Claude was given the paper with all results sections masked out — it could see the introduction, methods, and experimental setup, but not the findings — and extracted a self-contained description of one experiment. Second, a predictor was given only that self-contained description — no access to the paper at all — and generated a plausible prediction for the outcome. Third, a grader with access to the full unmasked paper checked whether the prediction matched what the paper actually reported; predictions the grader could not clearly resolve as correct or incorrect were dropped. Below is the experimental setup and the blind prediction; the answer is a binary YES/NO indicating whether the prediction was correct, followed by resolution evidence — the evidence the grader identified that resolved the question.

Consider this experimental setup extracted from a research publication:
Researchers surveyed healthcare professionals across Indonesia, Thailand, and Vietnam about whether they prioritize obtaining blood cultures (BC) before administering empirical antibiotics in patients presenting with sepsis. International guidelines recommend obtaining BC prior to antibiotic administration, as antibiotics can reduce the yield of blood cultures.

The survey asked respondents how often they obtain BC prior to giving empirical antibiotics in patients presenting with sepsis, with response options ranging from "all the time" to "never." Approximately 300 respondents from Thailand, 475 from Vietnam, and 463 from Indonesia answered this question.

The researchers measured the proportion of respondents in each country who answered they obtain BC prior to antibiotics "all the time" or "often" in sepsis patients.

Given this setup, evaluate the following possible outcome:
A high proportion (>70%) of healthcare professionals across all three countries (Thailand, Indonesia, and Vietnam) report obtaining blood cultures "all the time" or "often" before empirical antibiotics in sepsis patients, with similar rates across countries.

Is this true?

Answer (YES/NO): NO